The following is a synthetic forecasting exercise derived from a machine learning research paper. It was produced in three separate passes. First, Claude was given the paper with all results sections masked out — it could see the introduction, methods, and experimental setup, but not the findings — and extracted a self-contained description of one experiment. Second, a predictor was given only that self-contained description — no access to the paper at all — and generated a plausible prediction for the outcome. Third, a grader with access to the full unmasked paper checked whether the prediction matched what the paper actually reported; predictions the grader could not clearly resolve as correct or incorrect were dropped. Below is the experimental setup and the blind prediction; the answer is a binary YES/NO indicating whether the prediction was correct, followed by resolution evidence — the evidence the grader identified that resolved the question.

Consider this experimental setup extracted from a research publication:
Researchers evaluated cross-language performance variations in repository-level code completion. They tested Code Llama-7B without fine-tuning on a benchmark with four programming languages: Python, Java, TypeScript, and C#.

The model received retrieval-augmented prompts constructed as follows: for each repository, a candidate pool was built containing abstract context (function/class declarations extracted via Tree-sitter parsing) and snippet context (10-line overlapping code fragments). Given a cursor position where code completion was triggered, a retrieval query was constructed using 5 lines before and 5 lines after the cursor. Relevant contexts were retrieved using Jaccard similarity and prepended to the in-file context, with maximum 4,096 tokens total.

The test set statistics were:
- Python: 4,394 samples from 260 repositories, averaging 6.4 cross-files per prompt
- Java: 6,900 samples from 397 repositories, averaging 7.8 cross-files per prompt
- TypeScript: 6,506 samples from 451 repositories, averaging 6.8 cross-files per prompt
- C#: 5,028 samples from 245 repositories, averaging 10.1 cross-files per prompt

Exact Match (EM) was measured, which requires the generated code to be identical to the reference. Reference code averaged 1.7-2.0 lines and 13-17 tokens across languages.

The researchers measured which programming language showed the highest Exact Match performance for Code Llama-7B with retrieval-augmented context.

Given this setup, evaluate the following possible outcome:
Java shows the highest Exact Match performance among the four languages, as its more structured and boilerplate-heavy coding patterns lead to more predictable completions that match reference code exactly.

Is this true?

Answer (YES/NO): YES